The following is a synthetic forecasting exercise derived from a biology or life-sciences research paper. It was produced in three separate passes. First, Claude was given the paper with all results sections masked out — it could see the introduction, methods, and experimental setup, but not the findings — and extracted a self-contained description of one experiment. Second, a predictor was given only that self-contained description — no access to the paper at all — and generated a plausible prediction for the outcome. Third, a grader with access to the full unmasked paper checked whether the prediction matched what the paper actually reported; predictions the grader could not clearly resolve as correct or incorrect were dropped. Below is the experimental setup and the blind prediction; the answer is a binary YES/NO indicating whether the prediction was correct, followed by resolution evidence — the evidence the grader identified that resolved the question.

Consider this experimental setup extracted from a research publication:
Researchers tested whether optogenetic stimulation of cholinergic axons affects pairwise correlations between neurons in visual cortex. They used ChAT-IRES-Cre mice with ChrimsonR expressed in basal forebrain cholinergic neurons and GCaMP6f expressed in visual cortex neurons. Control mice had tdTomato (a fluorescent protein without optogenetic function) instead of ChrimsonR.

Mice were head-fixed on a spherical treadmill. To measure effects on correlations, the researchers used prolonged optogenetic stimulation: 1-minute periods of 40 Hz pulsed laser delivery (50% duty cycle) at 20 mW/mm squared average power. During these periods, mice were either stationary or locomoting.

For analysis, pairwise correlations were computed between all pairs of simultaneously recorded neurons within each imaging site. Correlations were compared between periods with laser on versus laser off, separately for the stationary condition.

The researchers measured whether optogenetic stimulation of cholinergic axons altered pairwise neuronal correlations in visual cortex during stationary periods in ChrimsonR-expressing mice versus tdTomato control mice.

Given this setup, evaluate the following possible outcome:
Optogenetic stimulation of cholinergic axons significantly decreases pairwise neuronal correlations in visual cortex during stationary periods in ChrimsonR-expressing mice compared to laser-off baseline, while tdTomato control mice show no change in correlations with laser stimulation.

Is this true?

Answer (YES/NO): YES